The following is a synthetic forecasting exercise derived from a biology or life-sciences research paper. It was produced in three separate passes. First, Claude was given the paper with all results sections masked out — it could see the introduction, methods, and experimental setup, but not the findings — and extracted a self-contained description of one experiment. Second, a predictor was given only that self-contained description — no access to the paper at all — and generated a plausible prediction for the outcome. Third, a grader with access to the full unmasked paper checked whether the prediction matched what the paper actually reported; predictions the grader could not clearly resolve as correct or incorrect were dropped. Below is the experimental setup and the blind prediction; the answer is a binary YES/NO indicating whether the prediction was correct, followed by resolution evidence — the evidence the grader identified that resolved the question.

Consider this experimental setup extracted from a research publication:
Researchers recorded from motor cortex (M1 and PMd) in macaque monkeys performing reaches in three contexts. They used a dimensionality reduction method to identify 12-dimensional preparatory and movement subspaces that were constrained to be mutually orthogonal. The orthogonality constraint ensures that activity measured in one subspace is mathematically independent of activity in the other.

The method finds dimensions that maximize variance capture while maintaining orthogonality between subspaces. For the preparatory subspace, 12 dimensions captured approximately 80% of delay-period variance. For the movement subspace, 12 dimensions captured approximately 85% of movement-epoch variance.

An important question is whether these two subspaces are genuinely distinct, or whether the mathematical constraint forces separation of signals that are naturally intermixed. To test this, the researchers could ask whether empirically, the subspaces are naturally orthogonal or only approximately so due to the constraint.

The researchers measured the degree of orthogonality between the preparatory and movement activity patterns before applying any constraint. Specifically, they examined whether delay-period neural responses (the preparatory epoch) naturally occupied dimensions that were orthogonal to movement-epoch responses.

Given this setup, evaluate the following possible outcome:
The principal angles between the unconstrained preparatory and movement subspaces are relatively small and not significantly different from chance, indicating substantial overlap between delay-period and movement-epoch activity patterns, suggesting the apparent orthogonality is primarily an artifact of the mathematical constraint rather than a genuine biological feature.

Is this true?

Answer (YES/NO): NO